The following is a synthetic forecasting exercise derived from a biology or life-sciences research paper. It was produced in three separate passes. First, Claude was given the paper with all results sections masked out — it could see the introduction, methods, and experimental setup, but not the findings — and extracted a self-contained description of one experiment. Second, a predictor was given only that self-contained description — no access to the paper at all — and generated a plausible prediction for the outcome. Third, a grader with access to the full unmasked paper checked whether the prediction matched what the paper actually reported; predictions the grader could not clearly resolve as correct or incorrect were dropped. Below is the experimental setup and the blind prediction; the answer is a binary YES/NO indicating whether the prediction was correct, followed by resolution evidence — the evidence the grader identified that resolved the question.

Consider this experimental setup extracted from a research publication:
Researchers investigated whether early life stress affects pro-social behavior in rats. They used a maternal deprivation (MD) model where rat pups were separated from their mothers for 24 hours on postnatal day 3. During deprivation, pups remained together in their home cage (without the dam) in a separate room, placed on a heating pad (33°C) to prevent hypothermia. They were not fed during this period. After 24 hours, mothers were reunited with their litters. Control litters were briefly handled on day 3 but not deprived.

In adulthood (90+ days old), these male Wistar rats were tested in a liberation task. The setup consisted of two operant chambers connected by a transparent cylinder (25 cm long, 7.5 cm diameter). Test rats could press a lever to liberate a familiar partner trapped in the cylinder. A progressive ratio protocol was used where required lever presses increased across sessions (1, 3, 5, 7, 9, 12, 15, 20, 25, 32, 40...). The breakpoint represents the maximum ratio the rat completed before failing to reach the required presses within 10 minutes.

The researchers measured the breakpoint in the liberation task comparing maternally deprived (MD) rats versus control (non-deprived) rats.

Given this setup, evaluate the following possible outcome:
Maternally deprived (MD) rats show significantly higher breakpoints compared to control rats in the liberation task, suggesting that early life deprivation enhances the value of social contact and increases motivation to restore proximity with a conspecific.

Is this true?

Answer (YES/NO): NO